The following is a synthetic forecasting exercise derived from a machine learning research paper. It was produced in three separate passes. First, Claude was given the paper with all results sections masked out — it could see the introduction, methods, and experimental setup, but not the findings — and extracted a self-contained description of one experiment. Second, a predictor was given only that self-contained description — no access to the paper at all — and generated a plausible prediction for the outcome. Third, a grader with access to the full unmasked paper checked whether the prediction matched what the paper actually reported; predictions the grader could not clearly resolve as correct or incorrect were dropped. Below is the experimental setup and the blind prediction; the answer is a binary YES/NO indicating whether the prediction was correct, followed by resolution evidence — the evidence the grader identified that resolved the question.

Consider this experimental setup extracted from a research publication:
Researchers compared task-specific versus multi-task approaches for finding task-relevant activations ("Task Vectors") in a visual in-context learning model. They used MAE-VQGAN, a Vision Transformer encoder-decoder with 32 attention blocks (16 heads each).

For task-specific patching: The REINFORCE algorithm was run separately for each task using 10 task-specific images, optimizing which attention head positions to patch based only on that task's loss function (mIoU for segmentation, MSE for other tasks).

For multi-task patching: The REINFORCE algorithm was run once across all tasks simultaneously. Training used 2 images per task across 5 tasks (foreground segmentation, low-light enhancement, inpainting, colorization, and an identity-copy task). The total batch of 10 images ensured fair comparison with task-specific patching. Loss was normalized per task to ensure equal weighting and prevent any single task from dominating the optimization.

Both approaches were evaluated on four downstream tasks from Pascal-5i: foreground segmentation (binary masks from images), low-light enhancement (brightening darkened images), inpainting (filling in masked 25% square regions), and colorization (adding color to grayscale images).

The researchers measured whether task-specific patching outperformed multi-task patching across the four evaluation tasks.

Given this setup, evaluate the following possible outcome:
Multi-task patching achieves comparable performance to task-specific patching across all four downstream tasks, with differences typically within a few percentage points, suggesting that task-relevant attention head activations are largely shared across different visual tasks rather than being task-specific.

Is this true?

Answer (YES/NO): NO